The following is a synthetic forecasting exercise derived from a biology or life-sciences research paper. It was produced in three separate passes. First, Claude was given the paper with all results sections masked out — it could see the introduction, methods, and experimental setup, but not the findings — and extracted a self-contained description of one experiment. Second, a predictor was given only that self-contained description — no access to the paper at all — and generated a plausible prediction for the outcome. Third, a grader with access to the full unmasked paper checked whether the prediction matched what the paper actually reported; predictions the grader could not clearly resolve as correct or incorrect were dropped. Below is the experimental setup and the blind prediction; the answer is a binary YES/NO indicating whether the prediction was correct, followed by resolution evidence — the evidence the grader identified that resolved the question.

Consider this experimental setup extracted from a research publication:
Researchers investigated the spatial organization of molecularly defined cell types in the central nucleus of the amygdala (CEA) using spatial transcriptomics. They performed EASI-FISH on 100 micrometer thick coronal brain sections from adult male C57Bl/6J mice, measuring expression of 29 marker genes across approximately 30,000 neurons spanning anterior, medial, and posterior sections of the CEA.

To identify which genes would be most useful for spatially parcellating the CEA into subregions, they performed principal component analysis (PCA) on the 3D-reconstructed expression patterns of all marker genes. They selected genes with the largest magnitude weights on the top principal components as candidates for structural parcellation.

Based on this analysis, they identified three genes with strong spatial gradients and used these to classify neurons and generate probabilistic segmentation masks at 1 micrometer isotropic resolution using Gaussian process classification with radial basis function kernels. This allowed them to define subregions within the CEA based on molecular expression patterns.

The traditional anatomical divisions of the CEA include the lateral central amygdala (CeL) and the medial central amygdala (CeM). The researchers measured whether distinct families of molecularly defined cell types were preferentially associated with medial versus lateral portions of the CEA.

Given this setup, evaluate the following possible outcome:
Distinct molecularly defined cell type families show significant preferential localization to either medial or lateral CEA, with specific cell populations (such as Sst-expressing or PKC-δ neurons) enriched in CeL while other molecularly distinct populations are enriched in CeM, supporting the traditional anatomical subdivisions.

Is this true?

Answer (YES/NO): YES